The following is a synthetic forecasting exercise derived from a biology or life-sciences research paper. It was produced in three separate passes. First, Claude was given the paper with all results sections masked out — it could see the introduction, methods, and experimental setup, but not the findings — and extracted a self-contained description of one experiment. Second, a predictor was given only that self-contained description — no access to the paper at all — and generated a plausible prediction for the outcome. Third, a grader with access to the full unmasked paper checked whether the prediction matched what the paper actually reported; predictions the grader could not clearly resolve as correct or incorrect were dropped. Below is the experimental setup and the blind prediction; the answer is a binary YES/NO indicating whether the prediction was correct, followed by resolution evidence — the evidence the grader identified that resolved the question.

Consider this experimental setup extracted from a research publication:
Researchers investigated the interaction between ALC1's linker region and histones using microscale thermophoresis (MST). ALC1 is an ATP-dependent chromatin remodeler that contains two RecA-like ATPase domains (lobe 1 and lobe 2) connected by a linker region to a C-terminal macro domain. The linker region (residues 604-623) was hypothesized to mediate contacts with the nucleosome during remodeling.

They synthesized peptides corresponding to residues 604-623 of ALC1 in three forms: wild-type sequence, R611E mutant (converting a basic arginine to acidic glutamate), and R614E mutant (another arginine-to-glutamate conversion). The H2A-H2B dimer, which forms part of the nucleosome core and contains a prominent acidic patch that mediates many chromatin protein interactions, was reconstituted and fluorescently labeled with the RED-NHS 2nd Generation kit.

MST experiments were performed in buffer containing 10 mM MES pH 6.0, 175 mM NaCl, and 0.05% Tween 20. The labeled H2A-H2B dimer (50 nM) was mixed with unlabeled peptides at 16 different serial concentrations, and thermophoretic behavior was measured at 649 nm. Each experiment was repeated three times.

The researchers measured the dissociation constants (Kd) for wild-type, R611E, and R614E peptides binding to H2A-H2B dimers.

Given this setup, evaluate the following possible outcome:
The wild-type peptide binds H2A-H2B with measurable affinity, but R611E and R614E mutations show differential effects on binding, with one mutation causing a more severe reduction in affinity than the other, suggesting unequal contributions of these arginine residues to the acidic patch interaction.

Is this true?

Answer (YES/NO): YES